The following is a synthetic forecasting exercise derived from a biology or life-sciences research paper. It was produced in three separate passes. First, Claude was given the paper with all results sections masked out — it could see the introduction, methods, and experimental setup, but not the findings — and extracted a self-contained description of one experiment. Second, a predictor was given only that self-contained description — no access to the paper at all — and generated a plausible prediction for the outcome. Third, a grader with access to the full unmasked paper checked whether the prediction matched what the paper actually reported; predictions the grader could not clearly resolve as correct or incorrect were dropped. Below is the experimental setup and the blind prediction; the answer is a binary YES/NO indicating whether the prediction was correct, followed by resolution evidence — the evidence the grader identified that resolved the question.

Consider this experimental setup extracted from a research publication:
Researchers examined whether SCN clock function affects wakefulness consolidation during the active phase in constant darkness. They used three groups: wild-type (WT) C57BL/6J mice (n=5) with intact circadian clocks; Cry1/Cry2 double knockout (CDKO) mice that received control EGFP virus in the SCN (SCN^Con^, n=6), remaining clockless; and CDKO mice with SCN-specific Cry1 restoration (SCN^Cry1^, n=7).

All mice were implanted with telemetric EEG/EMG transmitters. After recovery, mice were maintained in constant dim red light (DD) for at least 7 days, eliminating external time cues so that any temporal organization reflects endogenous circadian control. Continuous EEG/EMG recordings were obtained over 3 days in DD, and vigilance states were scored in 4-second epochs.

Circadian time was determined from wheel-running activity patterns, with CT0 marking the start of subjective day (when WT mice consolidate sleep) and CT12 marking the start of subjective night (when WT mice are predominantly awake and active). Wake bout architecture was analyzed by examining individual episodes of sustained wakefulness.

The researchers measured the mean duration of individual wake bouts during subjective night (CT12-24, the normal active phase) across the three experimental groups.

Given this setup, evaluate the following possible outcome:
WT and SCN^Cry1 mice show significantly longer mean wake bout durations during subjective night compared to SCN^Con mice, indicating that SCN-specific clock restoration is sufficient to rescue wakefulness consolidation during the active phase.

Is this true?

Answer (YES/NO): YES